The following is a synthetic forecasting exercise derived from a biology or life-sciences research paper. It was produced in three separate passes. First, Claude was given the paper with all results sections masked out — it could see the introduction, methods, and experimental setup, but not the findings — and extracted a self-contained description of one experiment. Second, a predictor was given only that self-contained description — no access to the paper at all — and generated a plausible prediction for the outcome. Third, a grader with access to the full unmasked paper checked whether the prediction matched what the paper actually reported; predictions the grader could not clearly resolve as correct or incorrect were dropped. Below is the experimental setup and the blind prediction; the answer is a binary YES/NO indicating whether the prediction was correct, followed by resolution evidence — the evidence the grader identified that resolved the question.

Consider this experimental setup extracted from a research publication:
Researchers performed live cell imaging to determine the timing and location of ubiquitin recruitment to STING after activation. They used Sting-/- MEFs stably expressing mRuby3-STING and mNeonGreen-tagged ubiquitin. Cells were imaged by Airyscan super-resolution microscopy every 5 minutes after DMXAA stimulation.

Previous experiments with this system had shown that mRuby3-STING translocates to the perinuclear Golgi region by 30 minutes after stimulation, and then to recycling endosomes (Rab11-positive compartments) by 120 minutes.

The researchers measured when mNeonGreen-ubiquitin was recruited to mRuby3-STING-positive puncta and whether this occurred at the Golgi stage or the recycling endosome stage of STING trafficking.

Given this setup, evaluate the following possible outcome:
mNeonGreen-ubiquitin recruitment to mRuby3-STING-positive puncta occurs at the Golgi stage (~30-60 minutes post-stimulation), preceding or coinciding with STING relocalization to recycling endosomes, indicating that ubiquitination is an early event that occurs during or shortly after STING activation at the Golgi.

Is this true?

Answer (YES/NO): NO